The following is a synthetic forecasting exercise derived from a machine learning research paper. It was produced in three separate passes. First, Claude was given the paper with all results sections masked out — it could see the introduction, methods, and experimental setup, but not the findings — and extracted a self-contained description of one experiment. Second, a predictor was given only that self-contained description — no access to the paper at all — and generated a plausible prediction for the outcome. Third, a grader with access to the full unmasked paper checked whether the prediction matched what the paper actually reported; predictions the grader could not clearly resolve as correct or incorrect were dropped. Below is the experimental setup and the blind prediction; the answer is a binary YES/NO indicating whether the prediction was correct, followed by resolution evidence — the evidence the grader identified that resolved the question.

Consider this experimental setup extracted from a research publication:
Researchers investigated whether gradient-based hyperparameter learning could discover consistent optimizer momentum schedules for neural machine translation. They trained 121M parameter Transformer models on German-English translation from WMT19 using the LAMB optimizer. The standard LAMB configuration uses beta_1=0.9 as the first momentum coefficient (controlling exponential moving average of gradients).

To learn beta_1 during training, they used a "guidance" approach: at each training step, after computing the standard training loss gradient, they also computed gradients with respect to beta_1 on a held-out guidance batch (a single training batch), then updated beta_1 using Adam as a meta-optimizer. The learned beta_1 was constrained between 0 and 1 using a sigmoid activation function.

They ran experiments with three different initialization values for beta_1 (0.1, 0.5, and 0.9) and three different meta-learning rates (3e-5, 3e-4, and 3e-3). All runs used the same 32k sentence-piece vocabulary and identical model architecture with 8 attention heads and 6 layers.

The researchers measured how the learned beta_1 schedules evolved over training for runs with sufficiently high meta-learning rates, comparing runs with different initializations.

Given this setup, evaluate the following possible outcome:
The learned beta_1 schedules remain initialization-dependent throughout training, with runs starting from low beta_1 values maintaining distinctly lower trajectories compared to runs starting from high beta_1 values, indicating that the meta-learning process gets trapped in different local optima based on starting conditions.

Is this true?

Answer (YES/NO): NO